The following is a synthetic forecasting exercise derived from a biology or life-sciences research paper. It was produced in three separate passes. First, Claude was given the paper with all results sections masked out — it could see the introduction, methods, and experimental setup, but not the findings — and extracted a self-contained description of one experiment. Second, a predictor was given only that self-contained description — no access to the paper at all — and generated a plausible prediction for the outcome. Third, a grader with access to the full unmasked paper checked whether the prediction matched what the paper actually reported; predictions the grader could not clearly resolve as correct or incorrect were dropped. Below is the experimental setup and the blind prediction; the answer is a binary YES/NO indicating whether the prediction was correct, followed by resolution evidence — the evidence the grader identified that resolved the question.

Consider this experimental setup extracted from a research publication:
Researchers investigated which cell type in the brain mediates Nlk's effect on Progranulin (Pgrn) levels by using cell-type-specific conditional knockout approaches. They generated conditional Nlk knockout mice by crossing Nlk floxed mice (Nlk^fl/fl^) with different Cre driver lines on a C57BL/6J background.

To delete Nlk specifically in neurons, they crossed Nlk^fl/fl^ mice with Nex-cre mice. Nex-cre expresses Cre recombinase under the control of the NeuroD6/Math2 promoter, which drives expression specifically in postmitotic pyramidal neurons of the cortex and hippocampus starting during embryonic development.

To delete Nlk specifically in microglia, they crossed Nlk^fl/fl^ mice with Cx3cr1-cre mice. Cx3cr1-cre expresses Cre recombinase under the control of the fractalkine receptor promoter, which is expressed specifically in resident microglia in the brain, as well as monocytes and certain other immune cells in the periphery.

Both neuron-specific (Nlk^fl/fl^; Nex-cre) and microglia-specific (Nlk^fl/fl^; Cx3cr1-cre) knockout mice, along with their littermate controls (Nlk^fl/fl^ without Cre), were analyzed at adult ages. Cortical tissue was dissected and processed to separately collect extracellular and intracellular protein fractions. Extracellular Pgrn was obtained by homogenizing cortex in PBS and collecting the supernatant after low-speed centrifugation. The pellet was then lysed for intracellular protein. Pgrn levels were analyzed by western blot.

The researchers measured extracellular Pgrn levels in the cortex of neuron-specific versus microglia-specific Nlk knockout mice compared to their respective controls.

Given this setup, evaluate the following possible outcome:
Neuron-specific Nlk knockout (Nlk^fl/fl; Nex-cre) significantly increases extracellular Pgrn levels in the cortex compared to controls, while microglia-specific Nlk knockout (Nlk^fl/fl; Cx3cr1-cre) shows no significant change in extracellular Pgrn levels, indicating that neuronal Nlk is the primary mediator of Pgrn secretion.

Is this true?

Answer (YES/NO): NO